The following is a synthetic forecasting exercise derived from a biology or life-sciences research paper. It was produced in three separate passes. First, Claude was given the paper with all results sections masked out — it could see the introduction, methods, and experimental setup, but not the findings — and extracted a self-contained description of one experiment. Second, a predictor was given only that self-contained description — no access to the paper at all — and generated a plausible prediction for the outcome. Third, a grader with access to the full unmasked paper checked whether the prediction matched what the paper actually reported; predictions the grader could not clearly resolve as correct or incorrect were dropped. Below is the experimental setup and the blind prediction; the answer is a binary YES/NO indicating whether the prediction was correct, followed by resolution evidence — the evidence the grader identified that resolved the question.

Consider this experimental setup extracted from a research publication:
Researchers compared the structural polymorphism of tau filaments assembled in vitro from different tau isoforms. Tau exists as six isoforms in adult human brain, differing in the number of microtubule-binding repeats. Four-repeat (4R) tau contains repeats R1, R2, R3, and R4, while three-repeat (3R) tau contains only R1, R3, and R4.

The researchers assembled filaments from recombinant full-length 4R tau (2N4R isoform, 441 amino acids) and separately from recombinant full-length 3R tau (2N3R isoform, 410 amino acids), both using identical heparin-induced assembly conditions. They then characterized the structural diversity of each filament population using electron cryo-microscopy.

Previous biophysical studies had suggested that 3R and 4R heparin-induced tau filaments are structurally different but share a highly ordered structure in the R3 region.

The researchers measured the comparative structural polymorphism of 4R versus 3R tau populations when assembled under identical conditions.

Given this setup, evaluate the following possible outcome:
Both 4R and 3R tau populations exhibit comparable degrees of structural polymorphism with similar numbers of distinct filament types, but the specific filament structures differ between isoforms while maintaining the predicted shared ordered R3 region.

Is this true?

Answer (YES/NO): NO